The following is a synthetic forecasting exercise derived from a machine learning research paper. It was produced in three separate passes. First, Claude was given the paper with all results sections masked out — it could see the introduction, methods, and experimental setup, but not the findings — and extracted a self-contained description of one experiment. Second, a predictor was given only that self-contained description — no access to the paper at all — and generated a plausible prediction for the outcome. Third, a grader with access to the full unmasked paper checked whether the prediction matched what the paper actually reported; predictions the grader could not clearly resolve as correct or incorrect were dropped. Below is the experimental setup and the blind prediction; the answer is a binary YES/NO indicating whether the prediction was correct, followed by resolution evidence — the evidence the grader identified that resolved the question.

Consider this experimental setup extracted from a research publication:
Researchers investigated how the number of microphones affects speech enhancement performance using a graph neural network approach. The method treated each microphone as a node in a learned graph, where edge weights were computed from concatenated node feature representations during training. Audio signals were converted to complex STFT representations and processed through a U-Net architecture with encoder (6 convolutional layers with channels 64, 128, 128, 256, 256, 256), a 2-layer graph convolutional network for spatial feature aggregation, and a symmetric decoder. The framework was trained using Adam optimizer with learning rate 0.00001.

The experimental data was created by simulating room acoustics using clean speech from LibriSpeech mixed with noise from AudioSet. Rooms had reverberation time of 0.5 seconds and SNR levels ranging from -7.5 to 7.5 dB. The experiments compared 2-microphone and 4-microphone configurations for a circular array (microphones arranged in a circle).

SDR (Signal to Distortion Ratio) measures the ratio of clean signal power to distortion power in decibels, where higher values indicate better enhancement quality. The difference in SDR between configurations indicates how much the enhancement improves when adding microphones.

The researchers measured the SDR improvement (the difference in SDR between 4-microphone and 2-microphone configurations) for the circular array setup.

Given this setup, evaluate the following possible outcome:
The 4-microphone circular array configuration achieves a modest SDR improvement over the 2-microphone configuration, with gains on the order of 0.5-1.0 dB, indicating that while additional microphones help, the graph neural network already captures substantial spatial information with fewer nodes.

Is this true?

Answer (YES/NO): NO